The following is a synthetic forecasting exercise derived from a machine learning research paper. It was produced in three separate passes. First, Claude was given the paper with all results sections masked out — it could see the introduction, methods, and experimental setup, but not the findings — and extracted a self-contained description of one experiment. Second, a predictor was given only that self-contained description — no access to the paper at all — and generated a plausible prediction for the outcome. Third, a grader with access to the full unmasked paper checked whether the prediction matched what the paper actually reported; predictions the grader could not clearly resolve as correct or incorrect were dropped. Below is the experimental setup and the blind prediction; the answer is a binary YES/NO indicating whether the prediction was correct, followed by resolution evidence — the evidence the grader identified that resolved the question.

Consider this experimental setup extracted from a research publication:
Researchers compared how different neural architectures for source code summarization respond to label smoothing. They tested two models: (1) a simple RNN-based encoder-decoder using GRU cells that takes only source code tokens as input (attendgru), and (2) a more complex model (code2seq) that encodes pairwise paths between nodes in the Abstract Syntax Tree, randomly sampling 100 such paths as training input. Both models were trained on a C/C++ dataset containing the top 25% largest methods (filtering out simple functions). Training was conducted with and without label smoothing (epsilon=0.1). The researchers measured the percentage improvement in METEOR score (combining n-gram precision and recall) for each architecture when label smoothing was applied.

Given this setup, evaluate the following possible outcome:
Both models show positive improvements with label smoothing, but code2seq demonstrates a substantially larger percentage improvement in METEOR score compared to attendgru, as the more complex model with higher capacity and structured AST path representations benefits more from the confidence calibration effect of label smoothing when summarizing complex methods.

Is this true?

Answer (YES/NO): YES